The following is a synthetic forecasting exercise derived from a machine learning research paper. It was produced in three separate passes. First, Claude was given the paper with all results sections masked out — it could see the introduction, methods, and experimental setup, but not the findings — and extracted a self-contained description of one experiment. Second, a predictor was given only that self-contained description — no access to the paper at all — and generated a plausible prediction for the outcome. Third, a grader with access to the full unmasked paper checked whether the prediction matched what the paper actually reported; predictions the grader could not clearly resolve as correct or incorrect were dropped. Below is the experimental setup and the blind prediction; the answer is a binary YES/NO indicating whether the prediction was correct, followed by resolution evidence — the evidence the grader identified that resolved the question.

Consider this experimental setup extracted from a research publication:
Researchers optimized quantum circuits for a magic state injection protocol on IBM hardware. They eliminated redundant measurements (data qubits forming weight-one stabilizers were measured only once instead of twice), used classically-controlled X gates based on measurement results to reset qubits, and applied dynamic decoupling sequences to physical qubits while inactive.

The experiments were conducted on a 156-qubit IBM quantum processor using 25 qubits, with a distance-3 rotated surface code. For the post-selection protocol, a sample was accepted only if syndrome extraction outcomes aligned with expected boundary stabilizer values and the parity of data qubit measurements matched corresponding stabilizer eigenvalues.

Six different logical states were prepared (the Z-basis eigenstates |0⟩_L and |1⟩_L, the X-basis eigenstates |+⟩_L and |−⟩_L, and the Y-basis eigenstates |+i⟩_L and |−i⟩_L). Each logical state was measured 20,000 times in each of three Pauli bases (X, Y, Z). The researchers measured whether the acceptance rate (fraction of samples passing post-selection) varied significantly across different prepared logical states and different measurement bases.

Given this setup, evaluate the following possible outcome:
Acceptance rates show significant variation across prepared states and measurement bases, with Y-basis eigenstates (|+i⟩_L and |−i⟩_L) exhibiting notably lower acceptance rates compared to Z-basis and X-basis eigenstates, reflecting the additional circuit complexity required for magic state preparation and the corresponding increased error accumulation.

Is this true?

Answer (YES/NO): NO